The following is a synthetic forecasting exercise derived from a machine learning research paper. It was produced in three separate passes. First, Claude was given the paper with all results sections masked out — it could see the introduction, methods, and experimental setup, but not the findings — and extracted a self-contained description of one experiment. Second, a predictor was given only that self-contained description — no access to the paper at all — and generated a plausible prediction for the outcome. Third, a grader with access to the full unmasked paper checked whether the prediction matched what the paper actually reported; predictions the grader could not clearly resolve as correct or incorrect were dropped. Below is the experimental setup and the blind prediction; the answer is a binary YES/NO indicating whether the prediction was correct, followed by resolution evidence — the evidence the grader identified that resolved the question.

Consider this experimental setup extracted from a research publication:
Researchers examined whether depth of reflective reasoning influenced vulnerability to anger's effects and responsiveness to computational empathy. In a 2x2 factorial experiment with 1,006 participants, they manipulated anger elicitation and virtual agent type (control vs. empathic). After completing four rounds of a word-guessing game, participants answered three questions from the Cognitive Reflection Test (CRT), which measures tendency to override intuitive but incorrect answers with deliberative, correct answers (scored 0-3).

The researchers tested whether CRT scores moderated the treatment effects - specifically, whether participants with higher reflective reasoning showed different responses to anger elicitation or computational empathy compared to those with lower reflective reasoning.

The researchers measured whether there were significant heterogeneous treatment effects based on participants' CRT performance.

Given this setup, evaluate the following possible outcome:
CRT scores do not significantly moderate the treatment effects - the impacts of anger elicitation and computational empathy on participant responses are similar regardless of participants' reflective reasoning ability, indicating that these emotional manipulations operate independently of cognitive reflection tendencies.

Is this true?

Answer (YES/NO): YES